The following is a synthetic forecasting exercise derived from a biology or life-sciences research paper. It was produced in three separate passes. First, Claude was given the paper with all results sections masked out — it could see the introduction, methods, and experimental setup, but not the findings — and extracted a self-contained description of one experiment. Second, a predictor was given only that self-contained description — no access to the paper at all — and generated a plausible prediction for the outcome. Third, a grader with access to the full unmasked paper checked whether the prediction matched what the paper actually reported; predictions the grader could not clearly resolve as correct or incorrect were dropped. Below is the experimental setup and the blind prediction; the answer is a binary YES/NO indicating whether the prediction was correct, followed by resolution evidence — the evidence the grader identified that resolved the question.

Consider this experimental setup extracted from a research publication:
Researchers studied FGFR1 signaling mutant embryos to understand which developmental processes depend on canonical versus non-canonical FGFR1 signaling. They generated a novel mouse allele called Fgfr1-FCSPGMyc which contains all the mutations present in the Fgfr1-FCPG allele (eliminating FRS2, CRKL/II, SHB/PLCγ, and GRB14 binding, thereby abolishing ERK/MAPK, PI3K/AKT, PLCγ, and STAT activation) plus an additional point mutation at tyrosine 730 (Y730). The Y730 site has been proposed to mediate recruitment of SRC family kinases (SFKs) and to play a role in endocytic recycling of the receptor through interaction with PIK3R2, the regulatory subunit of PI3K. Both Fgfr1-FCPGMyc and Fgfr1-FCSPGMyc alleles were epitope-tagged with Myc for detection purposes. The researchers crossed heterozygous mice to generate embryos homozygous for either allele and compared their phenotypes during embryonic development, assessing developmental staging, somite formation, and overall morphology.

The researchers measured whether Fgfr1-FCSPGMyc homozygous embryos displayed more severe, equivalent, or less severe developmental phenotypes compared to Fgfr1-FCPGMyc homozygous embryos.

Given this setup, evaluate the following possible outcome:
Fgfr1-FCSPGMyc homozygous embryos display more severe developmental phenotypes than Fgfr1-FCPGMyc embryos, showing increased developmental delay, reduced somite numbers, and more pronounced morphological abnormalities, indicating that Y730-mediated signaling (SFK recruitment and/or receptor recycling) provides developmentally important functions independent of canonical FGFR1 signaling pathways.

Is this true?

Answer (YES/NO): YES